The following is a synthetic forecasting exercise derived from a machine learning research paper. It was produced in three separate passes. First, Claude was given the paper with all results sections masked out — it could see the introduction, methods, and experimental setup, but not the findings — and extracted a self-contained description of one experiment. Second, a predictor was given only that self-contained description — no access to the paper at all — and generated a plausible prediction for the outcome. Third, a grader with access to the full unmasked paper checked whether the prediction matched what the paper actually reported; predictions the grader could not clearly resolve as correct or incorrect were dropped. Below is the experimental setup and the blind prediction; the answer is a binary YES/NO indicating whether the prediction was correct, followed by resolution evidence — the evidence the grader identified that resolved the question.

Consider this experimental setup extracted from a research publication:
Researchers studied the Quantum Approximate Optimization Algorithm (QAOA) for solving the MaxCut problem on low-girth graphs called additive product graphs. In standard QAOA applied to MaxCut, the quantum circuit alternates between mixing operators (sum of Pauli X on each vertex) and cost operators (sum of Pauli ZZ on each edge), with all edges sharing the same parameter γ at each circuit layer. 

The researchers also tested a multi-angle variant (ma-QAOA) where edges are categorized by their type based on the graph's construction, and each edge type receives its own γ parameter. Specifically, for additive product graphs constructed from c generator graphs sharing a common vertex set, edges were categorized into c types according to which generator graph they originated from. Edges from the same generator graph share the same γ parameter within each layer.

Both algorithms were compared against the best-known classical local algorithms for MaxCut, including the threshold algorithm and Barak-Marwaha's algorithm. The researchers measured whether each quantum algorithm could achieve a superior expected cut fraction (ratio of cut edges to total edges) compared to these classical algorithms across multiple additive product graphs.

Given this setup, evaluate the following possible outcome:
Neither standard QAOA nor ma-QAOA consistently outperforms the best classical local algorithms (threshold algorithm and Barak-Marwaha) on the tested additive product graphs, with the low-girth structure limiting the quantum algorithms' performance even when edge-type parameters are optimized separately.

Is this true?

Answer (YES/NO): NO